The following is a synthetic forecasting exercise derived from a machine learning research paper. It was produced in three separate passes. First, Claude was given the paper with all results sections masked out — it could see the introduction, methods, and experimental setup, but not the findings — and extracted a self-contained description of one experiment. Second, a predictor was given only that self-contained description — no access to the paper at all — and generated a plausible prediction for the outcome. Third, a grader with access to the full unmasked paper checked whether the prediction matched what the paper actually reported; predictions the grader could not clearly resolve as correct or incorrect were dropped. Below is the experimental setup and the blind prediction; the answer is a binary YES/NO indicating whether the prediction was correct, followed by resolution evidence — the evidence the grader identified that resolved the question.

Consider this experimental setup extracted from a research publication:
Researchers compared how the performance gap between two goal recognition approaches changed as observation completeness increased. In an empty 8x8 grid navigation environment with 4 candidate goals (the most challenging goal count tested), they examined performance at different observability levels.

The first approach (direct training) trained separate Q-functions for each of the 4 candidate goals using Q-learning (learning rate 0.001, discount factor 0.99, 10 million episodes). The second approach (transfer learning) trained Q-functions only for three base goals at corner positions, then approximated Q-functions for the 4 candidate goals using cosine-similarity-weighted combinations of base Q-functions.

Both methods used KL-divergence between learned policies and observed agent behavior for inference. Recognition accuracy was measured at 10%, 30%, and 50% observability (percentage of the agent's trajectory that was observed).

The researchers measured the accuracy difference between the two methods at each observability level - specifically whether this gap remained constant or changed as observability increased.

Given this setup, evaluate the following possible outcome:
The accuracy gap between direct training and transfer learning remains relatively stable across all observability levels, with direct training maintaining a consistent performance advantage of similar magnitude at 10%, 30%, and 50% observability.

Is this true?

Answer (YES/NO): NO